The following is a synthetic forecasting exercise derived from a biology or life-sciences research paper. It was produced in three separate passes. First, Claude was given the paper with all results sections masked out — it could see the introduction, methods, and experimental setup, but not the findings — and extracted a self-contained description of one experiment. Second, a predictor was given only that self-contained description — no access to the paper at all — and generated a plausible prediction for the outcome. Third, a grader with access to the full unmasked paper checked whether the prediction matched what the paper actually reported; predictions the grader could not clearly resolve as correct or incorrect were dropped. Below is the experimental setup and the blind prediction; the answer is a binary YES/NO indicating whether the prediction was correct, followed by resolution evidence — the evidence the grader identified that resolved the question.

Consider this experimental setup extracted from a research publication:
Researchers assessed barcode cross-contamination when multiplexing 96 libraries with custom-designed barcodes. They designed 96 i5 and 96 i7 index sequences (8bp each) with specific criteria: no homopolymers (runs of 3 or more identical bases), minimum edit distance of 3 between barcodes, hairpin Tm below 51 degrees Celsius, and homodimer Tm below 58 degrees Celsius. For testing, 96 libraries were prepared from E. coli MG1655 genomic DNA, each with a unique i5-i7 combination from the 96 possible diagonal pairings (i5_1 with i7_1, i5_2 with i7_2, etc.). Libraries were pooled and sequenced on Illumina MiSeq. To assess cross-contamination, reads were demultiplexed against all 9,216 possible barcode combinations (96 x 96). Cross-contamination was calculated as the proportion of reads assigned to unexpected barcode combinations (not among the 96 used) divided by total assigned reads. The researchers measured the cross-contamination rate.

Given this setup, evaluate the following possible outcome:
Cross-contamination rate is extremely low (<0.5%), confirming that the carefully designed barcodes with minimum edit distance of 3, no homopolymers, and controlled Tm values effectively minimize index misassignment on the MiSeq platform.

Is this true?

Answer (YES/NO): YES